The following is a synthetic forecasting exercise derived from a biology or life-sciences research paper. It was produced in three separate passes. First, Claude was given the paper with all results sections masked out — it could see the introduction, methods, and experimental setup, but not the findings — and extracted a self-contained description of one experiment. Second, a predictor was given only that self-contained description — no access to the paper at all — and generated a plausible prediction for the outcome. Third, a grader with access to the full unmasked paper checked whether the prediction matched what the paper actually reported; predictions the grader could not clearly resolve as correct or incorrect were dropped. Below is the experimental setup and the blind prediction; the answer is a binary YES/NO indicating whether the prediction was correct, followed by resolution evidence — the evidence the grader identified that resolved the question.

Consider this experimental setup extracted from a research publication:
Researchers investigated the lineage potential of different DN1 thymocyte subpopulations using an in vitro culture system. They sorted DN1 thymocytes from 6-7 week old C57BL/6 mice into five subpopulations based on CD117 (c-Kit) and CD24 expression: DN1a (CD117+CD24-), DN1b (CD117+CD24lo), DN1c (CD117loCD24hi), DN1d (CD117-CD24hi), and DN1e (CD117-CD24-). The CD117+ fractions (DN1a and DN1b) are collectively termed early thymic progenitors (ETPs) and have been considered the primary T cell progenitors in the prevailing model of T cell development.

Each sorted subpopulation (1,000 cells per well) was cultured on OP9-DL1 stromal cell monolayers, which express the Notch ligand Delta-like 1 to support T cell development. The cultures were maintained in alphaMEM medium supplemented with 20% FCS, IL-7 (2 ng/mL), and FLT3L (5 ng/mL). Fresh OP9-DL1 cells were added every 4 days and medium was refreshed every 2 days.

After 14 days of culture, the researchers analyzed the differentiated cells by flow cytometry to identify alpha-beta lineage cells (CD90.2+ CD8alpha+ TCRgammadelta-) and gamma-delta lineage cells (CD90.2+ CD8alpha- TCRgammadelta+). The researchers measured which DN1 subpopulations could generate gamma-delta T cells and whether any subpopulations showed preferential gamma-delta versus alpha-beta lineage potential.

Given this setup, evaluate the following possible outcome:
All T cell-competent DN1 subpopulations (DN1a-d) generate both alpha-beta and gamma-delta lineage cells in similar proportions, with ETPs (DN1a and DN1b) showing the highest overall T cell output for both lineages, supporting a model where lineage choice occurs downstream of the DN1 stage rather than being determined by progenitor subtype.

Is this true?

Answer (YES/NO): NO